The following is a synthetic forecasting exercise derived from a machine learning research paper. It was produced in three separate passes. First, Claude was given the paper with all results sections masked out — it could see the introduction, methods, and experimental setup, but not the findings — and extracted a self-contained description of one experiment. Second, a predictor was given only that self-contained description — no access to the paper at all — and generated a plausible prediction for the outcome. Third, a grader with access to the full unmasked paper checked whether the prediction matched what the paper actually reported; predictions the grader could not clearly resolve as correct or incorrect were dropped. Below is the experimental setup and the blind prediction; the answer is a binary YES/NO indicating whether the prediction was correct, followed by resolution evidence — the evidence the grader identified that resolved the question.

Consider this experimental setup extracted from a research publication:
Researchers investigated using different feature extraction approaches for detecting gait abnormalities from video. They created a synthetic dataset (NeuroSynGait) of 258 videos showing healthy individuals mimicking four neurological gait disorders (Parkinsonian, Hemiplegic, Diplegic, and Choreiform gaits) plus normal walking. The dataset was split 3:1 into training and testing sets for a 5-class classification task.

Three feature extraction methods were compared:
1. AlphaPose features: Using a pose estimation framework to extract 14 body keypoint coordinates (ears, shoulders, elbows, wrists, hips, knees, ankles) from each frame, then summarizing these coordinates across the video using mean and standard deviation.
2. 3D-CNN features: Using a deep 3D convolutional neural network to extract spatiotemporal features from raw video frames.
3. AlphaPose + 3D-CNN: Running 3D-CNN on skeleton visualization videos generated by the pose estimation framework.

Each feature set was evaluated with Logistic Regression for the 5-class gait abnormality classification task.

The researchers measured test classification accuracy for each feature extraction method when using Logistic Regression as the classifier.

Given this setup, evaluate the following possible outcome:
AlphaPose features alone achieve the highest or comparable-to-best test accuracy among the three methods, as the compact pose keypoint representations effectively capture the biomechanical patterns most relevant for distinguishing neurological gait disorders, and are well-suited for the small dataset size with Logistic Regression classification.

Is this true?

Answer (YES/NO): YES